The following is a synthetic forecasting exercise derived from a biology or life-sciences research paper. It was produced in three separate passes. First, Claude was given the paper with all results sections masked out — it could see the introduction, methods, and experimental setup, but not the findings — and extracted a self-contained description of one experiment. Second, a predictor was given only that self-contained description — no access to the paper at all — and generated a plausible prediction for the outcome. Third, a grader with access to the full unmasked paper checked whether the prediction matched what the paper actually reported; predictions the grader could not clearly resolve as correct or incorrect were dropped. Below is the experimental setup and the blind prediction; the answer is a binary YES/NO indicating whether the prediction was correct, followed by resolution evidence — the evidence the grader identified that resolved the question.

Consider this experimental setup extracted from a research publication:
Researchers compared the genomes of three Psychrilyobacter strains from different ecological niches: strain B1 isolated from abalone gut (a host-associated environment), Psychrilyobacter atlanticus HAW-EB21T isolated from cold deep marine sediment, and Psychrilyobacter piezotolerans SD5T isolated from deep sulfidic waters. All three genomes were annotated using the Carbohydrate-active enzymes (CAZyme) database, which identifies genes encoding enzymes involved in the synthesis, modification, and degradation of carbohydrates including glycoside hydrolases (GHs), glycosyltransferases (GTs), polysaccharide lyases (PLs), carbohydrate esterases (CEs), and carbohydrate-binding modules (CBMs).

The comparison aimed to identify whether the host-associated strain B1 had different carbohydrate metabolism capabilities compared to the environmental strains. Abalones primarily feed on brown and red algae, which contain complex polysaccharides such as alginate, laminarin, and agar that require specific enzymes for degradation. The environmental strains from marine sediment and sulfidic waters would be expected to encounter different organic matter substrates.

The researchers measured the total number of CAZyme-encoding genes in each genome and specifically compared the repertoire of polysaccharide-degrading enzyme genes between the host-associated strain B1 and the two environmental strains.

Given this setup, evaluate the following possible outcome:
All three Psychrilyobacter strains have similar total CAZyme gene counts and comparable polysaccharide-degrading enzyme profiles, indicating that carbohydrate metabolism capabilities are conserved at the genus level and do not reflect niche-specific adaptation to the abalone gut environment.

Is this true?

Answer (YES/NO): NO